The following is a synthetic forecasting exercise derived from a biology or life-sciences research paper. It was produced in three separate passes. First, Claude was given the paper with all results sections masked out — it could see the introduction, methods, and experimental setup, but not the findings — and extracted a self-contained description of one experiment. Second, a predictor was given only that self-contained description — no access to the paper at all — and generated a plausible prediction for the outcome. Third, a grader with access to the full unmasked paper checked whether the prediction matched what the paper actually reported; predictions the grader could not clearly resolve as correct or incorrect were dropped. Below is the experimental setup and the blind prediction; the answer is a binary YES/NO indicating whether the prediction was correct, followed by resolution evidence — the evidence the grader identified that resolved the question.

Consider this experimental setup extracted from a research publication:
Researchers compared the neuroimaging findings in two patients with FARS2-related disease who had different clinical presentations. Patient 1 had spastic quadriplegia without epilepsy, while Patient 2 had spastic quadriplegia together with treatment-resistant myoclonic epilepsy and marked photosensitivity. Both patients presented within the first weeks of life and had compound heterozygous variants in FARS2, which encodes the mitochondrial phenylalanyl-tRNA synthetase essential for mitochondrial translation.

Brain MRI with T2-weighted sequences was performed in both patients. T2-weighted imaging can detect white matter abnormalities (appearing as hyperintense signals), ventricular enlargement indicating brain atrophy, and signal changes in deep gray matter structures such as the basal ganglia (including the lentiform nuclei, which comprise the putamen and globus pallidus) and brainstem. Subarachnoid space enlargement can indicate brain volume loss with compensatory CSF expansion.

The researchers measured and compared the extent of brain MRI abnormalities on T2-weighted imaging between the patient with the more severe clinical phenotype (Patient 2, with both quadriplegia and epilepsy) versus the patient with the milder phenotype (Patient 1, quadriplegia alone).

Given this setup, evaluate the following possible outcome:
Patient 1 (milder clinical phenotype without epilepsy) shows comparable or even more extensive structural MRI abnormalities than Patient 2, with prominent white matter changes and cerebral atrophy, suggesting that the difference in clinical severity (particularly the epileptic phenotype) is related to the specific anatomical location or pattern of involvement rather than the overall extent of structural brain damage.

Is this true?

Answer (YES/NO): NO